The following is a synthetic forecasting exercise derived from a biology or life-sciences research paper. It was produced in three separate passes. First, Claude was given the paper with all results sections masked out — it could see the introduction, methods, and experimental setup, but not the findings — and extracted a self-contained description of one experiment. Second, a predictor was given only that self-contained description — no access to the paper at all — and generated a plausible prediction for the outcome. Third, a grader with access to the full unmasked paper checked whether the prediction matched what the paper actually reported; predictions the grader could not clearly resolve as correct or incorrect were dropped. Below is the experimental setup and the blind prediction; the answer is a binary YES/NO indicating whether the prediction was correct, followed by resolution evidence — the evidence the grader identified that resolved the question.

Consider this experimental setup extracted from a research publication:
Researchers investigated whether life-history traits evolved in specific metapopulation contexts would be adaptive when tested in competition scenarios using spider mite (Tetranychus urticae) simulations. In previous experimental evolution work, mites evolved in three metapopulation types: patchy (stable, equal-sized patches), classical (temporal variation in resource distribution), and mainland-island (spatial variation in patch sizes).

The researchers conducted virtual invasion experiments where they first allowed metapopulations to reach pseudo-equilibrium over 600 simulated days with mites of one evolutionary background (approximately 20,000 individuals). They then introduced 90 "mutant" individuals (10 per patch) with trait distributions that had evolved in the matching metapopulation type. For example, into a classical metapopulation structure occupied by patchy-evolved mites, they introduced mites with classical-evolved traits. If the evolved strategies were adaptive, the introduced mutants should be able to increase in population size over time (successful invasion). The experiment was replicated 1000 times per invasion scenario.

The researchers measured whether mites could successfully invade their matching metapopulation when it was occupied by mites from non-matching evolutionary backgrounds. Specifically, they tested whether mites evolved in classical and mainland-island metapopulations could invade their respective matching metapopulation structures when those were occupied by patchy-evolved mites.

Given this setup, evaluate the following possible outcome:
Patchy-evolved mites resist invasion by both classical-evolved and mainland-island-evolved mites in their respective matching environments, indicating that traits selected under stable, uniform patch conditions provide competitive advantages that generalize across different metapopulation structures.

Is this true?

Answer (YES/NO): YES